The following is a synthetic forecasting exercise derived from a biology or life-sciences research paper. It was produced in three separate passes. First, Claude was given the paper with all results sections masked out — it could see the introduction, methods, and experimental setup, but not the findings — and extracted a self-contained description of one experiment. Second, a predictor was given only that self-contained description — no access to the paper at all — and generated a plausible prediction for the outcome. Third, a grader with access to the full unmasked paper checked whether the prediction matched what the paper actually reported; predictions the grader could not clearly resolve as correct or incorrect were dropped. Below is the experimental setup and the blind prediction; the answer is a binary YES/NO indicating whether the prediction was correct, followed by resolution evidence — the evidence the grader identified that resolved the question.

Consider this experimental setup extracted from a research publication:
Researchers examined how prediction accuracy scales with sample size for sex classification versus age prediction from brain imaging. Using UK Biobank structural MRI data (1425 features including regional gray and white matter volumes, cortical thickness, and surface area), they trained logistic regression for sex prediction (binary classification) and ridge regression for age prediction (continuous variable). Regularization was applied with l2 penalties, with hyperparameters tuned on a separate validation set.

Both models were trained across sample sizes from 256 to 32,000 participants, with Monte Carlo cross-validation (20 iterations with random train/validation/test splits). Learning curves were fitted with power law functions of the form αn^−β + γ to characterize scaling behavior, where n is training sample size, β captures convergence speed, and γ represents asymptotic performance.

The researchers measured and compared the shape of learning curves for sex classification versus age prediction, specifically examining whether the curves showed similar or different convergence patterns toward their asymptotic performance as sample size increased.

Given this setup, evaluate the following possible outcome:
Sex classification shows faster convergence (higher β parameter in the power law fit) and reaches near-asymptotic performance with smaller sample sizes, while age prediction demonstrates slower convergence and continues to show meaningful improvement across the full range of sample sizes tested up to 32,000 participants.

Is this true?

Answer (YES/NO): NO